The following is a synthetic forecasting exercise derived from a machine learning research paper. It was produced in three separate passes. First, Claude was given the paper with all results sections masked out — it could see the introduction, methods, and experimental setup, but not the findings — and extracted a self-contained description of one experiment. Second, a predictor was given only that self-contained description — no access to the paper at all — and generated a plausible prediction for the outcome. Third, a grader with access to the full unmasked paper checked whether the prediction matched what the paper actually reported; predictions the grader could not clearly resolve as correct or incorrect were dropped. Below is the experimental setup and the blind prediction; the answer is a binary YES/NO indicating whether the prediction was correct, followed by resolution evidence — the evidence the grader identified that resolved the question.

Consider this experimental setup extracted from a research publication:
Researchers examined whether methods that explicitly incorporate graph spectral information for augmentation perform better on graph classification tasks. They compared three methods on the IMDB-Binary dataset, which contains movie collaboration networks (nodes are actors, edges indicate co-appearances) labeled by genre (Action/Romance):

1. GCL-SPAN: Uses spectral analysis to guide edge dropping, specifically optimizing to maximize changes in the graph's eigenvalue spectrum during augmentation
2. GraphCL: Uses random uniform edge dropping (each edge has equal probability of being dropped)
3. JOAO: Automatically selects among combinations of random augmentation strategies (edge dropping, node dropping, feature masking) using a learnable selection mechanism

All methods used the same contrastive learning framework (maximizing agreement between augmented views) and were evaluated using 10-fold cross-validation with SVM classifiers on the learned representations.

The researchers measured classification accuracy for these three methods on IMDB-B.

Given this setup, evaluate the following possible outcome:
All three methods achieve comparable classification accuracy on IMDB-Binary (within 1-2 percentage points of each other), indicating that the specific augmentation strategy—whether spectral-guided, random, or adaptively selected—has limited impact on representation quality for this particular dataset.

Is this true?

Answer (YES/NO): NO